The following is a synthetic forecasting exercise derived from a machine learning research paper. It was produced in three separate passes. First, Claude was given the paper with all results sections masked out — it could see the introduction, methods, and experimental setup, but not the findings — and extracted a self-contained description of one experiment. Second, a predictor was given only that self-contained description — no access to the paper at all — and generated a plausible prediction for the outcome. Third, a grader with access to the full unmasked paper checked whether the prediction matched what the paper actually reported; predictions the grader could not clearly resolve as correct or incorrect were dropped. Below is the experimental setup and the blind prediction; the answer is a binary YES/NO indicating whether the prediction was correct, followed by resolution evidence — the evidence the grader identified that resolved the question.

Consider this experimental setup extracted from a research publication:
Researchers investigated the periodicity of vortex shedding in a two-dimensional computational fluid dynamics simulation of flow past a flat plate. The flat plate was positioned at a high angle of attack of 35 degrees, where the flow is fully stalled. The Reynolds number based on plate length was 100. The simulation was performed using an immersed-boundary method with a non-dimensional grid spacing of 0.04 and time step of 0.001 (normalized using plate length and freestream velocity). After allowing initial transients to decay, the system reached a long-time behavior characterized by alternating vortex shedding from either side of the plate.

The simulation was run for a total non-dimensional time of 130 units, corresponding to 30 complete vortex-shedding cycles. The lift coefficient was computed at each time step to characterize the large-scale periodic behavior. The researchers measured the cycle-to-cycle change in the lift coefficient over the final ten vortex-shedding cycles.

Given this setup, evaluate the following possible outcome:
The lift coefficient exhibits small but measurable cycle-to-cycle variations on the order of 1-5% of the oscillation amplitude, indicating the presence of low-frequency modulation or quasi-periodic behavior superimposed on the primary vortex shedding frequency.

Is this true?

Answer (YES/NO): NO